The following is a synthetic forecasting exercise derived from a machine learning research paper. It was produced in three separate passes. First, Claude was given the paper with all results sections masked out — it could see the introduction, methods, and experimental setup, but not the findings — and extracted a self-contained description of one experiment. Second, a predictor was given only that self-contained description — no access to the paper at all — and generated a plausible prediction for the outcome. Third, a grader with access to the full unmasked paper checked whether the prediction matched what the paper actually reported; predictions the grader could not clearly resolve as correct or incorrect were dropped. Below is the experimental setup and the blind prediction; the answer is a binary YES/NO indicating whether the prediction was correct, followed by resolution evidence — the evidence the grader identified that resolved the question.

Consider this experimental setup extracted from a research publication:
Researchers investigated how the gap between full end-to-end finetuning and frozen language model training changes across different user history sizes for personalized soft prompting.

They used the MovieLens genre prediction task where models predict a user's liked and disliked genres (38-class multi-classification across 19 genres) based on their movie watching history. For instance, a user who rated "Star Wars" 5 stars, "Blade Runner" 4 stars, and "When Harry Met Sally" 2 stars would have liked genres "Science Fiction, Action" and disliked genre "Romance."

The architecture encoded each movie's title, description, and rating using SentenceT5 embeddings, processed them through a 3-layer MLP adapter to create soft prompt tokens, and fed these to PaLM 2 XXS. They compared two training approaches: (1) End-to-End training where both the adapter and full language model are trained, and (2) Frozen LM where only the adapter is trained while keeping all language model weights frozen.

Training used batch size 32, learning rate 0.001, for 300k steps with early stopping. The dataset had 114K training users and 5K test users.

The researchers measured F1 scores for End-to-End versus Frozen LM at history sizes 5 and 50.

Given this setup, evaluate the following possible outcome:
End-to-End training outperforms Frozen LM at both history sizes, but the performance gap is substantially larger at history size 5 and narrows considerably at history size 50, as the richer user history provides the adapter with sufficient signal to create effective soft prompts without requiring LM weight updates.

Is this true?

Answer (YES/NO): NO